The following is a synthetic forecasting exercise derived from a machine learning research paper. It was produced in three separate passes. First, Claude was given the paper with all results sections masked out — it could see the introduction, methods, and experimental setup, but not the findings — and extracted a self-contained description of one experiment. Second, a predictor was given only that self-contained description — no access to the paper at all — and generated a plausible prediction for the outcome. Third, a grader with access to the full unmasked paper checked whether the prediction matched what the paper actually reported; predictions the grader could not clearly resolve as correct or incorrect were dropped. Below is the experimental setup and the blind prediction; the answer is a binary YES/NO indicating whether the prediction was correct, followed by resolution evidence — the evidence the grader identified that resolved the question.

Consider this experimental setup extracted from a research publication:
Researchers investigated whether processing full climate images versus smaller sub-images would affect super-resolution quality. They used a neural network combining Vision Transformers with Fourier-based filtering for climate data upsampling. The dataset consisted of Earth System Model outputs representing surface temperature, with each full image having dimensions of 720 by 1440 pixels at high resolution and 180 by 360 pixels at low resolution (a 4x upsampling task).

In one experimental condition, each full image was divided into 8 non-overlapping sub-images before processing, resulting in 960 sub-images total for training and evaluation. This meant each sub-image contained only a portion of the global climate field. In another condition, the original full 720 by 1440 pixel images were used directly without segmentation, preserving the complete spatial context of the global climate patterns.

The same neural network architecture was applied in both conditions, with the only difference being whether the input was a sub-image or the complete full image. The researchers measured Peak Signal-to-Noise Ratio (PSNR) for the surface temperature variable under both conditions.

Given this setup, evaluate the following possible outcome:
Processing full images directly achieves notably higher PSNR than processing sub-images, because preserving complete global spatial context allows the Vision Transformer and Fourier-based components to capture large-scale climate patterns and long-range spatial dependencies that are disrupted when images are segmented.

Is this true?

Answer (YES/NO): YES